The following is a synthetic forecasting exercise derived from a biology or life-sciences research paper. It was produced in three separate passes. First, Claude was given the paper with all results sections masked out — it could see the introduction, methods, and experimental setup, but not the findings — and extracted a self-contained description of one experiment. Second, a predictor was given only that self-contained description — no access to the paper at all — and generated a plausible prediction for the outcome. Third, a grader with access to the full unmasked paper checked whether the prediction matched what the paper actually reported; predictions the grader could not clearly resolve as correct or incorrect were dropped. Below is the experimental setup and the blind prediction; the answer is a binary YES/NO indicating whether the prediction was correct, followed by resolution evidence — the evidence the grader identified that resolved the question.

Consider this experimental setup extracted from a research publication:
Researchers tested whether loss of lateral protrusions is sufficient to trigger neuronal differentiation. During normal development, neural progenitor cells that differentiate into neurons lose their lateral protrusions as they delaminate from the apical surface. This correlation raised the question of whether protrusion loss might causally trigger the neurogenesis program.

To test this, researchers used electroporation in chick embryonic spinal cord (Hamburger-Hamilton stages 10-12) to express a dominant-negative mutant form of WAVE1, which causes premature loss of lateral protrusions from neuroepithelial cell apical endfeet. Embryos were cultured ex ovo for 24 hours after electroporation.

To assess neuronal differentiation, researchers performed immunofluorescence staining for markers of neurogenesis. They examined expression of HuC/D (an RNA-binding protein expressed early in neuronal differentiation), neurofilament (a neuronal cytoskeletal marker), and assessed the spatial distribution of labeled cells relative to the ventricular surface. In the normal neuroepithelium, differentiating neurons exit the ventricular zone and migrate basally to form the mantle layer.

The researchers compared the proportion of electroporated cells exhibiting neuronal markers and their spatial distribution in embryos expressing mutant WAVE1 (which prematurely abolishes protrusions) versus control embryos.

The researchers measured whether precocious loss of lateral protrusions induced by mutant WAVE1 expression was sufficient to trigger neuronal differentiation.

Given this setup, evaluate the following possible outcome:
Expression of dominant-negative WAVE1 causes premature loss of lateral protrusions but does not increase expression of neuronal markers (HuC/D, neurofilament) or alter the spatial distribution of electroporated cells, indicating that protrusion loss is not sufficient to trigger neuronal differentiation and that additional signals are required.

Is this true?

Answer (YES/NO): YES